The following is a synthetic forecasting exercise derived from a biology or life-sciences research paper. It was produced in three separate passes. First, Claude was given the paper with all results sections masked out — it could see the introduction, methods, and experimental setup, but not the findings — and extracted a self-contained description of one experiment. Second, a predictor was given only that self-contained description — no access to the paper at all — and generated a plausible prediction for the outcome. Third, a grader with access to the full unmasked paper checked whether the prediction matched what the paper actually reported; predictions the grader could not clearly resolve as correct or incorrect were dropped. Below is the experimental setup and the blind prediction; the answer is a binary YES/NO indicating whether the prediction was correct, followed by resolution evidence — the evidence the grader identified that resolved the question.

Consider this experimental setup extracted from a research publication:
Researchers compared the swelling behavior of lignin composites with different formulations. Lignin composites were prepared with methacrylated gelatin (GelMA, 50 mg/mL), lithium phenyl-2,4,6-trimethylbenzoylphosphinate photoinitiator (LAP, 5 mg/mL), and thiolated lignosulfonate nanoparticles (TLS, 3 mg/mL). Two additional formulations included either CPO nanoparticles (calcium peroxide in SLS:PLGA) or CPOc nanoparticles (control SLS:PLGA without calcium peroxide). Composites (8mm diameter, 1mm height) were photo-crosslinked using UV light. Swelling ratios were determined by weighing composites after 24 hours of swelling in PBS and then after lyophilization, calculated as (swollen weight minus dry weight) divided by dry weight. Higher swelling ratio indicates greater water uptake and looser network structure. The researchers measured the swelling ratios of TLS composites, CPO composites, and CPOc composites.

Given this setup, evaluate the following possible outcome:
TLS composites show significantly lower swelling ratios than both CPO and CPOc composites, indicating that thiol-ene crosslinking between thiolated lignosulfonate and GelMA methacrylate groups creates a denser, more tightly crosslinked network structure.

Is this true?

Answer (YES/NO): NO